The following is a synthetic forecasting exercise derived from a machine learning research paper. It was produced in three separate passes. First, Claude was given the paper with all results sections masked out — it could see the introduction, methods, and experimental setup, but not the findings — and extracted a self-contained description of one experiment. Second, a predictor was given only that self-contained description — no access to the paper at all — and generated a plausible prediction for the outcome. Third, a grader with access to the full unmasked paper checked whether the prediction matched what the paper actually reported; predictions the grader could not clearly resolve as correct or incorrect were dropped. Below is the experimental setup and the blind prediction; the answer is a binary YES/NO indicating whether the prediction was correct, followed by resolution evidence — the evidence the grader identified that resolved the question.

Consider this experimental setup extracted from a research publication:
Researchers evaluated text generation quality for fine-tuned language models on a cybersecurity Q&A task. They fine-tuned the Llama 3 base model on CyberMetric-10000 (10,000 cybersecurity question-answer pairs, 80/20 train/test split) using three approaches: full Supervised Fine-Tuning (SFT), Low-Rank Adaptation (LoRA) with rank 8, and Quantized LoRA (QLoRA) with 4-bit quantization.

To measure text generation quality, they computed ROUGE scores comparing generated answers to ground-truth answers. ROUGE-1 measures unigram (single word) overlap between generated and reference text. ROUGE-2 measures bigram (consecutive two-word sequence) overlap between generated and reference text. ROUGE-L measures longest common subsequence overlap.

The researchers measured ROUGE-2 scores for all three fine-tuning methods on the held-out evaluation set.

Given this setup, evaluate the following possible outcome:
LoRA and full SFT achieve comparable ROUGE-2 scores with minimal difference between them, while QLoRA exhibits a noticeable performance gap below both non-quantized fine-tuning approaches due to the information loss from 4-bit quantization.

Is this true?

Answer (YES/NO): NO